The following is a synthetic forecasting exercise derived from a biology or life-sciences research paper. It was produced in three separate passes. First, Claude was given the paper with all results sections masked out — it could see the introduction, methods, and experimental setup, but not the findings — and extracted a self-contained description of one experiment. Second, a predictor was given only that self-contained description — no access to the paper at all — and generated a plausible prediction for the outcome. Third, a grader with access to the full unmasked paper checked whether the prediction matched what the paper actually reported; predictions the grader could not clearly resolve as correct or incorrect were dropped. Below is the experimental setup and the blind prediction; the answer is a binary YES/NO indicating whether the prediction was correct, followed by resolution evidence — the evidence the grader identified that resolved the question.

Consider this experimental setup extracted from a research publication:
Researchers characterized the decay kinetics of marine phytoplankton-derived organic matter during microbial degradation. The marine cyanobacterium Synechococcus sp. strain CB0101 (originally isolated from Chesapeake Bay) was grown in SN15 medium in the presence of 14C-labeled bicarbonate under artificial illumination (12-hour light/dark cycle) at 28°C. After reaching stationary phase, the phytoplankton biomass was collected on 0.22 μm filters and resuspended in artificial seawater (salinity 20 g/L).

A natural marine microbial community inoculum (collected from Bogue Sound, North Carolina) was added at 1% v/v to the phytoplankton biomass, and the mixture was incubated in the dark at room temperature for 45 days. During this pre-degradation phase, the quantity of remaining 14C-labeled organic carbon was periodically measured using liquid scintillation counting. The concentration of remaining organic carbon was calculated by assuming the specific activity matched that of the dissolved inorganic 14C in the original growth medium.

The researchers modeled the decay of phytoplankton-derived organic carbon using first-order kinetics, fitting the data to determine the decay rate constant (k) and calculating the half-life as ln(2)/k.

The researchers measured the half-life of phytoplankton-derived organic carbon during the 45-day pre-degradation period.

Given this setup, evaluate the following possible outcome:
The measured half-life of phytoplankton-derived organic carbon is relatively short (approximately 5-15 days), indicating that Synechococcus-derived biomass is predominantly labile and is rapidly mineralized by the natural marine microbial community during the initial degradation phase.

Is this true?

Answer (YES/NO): NO